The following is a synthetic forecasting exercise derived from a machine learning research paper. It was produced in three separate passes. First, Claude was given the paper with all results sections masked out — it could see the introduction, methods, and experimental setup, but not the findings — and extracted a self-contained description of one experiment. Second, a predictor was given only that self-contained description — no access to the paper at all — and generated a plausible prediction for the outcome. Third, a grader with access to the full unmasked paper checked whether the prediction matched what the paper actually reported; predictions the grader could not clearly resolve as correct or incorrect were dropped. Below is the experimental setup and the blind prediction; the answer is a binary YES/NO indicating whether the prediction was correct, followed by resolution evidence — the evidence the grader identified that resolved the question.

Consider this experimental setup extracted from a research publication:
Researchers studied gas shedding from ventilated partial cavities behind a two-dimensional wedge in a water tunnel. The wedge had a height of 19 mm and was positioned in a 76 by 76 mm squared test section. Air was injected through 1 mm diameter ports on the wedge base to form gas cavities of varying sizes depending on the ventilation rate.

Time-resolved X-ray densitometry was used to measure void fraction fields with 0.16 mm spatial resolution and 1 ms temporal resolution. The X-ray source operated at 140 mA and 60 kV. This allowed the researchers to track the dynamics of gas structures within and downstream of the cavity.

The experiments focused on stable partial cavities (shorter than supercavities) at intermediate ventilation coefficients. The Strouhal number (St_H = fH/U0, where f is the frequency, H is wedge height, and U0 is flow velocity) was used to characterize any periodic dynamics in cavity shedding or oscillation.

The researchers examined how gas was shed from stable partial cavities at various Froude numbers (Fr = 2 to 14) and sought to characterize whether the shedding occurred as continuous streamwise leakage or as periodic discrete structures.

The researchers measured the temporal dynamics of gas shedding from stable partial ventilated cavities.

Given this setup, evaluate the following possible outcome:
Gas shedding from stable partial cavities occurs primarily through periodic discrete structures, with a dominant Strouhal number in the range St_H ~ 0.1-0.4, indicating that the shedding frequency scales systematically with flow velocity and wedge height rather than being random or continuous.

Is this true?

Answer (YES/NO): YES